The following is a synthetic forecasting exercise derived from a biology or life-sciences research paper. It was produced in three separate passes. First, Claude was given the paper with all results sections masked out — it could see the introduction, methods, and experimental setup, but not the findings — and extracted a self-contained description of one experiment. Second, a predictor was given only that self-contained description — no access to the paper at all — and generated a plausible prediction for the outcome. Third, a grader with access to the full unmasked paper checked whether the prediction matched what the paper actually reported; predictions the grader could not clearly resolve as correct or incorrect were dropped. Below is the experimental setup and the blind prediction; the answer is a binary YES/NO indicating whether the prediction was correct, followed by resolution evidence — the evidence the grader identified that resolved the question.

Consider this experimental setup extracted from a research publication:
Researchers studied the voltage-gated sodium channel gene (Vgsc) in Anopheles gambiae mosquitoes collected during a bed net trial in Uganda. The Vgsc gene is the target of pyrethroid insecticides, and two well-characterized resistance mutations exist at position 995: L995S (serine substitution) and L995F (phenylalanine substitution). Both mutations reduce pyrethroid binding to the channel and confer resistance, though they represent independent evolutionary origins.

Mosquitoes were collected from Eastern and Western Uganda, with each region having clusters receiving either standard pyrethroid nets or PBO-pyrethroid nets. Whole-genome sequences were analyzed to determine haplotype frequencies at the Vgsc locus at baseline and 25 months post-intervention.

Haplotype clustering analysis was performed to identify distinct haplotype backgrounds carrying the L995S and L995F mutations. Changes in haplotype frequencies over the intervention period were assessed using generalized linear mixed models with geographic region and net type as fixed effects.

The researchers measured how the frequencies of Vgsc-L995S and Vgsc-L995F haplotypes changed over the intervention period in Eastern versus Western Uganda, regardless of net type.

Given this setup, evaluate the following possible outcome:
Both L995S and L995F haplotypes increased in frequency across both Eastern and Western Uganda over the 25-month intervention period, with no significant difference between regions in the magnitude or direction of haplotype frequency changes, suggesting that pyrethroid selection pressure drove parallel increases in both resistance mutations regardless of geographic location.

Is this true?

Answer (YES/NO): NO